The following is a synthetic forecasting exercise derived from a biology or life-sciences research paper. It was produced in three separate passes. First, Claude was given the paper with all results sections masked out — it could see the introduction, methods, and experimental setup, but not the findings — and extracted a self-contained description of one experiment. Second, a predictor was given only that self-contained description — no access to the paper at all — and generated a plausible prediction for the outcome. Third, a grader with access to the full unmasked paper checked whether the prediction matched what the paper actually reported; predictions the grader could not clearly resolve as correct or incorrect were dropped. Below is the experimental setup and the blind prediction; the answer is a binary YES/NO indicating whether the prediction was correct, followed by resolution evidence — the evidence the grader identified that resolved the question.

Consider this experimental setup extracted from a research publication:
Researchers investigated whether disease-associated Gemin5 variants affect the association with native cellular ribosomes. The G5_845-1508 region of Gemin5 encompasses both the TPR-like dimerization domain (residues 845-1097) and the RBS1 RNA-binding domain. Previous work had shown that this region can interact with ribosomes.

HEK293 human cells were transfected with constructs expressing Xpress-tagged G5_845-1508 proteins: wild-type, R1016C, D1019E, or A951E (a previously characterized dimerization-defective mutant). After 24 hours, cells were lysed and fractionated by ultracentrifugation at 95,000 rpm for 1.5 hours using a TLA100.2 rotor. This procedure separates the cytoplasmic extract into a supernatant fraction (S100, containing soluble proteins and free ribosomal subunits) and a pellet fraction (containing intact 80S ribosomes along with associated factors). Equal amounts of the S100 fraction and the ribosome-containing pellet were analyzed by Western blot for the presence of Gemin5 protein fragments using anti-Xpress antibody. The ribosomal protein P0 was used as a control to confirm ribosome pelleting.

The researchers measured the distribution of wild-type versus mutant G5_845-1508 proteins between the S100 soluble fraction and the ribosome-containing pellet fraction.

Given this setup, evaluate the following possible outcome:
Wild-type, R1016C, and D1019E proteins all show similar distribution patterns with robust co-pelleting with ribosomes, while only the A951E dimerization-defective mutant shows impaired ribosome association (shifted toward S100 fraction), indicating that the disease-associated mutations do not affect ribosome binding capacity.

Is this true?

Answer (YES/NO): NO